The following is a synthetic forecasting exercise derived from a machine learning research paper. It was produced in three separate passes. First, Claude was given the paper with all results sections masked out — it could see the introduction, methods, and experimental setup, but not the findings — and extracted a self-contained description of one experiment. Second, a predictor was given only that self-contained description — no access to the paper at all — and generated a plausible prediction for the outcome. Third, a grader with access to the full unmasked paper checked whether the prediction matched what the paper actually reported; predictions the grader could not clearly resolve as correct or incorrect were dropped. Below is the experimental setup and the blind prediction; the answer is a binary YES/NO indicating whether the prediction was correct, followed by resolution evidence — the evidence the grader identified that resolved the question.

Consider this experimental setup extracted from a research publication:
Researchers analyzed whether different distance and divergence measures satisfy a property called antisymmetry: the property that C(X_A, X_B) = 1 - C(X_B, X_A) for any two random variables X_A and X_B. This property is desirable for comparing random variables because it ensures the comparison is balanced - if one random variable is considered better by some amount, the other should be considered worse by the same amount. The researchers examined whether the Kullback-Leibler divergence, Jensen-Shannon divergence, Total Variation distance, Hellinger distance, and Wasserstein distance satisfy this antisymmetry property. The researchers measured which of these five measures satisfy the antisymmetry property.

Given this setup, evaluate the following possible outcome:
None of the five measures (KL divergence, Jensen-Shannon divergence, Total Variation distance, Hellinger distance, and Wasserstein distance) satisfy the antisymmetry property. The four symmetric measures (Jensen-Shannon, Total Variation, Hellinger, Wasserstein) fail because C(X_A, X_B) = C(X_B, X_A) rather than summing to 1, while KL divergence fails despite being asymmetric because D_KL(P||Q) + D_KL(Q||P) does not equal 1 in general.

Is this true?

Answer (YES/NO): YES